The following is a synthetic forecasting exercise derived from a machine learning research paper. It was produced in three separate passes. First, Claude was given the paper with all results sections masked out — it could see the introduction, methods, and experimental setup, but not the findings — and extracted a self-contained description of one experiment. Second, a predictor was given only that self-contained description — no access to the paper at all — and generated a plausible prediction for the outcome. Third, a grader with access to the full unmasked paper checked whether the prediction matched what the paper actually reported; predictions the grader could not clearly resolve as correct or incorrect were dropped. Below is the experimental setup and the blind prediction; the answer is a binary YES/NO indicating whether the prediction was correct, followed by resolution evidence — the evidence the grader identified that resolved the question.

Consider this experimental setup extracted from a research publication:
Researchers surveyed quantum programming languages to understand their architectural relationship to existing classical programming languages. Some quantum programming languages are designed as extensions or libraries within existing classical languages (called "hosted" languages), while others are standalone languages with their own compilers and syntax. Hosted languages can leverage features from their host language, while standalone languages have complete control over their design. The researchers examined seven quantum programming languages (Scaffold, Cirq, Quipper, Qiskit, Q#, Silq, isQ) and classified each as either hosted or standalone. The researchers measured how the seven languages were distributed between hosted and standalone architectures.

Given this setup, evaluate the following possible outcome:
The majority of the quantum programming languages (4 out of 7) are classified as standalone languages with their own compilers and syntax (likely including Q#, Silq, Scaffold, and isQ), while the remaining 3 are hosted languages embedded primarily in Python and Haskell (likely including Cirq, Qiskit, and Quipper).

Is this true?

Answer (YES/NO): NO